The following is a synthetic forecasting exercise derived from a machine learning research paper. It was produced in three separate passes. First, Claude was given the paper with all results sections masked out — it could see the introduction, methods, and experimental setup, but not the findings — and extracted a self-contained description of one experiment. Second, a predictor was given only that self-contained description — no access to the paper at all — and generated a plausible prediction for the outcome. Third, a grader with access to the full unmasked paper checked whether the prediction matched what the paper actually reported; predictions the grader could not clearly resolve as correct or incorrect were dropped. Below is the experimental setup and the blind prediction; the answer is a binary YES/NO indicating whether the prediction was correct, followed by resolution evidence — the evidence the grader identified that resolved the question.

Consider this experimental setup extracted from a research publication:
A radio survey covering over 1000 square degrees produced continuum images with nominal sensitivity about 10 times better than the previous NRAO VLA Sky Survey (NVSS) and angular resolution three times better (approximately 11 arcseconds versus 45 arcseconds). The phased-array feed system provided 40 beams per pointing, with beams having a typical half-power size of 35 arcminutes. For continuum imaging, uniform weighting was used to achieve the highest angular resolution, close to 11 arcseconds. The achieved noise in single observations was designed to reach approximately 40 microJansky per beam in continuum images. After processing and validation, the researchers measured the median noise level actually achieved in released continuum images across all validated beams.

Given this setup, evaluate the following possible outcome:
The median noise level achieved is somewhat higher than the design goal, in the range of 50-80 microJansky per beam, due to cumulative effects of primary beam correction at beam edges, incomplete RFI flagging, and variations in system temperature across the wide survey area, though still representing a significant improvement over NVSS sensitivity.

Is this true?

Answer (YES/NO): NO